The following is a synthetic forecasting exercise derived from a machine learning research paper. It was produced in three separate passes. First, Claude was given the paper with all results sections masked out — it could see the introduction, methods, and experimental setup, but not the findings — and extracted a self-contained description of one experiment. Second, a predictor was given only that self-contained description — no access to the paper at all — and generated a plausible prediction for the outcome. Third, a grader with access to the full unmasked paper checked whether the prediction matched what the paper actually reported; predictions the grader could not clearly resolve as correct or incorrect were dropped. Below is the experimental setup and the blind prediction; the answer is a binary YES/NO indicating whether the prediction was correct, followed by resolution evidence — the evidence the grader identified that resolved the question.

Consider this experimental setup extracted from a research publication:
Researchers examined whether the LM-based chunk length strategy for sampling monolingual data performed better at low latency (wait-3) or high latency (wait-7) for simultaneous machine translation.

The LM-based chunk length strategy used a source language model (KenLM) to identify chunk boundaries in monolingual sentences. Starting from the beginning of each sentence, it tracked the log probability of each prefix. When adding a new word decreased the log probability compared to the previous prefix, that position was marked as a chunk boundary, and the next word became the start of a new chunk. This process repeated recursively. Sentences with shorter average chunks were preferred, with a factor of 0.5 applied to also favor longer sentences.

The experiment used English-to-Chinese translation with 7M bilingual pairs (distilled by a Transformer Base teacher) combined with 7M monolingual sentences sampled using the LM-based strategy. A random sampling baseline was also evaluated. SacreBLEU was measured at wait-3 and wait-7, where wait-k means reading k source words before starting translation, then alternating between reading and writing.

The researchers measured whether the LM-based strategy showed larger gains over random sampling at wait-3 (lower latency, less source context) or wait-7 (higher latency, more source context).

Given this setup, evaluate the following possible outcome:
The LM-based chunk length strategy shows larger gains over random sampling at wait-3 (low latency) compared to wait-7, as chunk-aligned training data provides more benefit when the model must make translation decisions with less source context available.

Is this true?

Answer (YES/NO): YES